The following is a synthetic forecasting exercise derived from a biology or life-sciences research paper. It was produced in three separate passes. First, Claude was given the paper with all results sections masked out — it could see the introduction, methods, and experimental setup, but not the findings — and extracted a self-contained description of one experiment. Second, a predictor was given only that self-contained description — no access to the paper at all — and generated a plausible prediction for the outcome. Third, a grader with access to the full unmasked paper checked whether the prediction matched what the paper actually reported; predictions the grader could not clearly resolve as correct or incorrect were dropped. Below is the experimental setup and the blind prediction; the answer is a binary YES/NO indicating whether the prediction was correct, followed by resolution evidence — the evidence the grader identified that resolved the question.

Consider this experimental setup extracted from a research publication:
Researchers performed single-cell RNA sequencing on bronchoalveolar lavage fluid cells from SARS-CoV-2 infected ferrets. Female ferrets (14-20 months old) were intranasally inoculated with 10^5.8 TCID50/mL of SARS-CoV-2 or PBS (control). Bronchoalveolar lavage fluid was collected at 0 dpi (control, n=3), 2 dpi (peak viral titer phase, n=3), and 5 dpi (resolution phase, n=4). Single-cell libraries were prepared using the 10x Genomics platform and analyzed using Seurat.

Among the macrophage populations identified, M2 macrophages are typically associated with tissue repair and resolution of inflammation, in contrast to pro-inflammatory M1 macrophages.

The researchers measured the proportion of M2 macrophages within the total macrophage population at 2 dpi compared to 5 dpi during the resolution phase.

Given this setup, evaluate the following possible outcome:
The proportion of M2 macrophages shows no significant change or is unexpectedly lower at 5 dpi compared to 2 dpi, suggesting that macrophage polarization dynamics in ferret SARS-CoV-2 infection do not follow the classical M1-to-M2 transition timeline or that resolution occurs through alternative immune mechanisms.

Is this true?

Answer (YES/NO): NO